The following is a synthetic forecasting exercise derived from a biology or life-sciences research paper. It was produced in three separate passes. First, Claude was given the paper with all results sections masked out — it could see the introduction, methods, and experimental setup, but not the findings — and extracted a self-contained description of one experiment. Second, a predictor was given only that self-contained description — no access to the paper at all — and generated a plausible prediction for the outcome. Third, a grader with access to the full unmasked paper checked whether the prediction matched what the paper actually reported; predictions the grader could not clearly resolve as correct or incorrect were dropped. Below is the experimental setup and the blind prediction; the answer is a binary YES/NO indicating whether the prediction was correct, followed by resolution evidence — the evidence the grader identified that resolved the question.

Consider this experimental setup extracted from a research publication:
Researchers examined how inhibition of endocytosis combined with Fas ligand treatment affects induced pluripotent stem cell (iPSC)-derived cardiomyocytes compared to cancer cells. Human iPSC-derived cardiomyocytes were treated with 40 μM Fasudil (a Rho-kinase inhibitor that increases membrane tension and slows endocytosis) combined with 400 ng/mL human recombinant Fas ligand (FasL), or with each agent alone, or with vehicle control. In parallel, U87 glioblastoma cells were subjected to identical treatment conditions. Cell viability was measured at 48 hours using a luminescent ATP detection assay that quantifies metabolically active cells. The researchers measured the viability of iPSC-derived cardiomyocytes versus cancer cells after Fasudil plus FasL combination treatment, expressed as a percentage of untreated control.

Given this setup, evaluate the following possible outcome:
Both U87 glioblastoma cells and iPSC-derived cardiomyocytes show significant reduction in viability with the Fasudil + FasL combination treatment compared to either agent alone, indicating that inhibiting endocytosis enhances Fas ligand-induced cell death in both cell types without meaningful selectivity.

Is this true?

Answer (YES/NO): NO